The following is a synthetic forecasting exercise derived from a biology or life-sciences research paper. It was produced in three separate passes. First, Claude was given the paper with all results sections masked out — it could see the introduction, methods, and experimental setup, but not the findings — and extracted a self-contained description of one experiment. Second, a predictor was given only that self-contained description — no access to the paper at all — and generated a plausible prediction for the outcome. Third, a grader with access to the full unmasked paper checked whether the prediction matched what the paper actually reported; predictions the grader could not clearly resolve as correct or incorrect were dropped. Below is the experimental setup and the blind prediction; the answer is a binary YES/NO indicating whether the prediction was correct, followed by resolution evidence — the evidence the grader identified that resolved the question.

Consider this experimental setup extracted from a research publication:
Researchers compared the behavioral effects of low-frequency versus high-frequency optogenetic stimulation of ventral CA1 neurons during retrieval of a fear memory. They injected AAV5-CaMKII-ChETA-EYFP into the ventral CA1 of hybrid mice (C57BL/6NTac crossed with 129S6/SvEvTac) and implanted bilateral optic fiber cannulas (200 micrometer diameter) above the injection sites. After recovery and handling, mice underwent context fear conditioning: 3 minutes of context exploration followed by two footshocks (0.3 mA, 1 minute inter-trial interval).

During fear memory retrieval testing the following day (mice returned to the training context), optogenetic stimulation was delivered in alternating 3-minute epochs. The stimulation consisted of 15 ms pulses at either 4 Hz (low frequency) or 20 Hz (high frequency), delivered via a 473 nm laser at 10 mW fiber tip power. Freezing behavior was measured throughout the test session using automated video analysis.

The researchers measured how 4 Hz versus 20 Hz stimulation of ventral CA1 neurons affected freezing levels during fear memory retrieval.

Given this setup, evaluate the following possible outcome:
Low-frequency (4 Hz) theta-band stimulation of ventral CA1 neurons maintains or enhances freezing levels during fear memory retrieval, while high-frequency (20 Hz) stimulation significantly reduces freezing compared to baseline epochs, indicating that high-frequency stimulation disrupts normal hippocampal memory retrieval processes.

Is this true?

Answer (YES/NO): YES